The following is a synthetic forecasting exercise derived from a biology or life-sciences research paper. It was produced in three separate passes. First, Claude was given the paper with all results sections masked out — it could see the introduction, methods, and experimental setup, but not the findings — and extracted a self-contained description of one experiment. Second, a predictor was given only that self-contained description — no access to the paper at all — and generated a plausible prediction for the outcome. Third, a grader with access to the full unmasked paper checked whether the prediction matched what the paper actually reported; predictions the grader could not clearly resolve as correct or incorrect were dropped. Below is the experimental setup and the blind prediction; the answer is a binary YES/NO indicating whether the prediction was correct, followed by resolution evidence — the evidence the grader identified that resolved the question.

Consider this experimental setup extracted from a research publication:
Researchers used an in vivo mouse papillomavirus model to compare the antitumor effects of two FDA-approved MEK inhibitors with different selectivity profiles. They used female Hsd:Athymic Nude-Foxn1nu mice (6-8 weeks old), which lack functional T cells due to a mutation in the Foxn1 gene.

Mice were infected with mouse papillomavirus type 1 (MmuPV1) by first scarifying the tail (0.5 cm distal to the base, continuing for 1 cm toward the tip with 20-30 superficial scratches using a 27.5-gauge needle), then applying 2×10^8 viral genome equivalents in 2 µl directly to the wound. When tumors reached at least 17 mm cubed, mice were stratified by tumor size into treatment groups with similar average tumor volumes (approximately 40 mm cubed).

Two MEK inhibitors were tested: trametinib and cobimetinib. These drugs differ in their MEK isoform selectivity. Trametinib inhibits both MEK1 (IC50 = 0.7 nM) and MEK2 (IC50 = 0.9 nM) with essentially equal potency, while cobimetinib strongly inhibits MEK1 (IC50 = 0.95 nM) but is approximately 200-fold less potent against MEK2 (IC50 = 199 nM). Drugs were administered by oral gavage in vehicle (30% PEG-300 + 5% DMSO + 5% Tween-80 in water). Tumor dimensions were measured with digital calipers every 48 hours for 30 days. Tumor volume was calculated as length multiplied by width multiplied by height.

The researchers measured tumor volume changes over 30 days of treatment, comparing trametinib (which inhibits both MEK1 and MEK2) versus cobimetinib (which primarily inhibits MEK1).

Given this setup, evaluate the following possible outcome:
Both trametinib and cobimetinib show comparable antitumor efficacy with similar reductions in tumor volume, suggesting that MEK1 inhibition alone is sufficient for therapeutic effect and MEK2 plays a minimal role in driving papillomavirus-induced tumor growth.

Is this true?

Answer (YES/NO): NO